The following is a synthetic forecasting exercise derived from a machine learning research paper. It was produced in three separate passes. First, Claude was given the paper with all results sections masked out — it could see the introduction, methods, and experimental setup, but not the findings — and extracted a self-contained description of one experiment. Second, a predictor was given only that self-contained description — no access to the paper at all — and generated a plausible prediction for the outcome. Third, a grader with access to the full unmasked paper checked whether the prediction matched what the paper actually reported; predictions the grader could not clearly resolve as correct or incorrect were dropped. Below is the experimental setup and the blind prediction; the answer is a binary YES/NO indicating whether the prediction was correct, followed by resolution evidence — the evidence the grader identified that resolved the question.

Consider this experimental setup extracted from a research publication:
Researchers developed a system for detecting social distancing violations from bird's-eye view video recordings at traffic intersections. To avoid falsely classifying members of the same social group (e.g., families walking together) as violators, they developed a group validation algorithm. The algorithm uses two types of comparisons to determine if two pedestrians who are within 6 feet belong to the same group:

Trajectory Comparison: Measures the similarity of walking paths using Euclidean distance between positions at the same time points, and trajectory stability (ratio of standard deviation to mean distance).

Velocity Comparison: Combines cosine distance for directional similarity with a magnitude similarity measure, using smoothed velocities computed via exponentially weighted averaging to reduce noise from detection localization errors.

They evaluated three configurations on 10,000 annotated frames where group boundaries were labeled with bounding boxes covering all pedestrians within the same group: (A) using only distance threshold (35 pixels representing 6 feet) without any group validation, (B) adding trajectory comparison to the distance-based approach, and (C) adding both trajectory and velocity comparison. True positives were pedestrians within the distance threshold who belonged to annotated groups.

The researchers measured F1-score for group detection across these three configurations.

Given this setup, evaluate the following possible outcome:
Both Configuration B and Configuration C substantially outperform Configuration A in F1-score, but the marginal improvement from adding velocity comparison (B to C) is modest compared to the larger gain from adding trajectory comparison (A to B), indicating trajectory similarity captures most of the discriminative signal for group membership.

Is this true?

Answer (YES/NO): NO